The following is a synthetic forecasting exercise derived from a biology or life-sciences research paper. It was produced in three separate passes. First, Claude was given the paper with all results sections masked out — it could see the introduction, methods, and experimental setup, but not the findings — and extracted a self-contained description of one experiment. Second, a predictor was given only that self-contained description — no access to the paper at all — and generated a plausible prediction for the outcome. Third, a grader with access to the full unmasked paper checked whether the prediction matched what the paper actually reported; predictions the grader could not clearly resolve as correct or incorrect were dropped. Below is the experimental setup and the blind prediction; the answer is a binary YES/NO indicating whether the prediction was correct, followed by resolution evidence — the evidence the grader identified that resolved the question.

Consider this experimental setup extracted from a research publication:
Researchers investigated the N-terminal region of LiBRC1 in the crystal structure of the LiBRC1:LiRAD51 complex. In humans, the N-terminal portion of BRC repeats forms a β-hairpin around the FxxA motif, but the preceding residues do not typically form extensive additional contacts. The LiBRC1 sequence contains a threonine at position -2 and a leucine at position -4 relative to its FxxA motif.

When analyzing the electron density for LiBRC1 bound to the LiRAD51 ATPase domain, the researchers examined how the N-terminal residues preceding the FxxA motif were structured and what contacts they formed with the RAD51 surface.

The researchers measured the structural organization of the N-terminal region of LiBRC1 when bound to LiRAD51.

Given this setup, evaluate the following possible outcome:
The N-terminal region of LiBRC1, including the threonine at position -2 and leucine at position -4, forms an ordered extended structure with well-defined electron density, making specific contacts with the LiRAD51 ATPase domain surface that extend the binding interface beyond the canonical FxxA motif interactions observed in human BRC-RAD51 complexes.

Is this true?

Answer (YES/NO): YES